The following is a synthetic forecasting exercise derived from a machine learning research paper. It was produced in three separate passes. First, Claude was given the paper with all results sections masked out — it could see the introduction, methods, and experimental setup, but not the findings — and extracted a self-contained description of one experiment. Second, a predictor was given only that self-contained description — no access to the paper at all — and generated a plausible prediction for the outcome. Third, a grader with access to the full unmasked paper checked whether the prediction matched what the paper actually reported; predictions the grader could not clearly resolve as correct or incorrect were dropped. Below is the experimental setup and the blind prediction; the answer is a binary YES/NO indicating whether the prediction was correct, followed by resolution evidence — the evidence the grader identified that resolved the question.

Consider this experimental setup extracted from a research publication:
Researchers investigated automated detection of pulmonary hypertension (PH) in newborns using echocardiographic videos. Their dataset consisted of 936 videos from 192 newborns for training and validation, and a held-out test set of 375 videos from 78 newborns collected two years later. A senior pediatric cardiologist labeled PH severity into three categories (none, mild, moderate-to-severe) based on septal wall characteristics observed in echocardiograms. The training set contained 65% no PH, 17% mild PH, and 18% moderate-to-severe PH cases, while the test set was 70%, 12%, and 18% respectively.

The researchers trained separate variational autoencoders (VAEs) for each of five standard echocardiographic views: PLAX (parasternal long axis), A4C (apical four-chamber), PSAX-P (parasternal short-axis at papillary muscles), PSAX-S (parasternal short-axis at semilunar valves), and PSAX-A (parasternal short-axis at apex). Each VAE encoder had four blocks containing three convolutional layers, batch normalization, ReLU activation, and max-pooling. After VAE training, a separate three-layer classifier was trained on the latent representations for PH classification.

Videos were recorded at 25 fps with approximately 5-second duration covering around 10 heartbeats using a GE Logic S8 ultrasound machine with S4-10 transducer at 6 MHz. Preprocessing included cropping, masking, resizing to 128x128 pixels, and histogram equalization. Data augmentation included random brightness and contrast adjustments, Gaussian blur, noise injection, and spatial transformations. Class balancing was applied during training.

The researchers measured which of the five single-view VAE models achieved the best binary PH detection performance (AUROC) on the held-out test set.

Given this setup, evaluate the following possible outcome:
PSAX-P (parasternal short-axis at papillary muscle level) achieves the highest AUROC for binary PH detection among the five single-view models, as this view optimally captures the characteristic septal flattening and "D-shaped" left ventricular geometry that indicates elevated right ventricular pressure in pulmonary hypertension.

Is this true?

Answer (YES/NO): YES